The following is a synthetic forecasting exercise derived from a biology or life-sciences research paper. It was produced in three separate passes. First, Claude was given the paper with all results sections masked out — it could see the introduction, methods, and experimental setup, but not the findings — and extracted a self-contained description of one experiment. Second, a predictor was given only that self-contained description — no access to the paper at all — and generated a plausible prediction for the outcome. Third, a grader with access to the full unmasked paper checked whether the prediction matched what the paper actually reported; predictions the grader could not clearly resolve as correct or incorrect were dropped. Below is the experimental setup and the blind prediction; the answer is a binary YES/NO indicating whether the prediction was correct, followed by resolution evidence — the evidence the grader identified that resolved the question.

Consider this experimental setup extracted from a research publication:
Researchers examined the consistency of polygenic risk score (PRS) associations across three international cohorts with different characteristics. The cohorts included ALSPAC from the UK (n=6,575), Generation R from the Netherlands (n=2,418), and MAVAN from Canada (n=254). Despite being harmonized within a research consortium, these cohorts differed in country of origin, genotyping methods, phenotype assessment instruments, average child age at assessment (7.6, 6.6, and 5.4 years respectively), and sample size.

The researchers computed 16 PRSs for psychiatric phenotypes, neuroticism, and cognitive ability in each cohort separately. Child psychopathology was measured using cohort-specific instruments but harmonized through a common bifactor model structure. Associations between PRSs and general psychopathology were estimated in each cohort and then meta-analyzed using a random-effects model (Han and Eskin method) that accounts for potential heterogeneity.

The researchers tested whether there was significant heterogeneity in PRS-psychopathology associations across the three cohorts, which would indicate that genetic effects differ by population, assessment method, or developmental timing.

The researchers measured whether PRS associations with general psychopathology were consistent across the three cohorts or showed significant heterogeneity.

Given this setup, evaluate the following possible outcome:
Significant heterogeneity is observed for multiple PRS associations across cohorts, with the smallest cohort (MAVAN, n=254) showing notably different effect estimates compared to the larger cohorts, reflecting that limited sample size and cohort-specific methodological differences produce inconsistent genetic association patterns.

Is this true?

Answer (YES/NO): NO